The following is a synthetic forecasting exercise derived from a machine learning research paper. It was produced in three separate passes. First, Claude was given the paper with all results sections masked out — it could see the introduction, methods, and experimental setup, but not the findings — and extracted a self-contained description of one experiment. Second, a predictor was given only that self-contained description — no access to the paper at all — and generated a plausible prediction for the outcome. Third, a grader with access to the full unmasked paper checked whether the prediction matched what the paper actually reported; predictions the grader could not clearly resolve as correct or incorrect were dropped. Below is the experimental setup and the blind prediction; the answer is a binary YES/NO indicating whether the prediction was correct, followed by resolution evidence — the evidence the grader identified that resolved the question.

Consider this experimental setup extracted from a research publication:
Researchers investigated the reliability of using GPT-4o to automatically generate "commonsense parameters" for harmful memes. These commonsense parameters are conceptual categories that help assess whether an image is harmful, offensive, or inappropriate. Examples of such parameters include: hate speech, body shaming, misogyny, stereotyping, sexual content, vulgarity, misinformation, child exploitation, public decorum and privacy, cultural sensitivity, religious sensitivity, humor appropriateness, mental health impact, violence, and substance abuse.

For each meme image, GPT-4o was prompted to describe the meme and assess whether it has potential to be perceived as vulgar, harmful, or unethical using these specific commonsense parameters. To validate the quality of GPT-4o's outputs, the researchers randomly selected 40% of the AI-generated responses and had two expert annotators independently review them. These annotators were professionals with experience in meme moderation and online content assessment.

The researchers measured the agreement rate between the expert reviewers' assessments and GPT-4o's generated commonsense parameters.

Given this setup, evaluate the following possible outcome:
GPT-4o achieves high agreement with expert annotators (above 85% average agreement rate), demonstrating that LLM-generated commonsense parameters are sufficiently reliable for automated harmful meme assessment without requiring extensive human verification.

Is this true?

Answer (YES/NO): YES